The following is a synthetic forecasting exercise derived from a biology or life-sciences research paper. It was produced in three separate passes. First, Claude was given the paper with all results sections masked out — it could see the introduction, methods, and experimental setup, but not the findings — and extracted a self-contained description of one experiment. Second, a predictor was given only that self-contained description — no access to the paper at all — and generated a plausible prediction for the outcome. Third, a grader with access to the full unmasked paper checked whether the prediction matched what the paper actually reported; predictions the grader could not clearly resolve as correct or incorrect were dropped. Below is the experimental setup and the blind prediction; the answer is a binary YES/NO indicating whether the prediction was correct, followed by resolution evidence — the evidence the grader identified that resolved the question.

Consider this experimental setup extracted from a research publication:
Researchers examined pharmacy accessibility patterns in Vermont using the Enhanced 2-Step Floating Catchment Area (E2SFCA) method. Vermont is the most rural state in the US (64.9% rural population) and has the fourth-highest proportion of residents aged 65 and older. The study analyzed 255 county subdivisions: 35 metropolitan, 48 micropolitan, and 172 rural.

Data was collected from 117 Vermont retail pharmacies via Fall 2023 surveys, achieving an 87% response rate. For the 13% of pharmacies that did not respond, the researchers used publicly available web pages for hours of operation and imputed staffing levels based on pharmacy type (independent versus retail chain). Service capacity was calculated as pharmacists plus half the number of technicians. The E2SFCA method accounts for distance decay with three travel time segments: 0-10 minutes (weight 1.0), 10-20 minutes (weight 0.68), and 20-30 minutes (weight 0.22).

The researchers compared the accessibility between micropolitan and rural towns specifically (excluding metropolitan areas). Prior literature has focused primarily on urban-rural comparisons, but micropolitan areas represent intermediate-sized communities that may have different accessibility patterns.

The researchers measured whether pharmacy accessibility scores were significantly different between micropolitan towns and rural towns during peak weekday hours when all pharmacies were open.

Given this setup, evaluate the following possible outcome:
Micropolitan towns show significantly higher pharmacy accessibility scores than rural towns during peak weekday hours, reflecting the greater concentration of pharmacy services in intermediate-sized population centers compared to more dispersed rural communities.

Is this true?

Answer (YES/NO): YES